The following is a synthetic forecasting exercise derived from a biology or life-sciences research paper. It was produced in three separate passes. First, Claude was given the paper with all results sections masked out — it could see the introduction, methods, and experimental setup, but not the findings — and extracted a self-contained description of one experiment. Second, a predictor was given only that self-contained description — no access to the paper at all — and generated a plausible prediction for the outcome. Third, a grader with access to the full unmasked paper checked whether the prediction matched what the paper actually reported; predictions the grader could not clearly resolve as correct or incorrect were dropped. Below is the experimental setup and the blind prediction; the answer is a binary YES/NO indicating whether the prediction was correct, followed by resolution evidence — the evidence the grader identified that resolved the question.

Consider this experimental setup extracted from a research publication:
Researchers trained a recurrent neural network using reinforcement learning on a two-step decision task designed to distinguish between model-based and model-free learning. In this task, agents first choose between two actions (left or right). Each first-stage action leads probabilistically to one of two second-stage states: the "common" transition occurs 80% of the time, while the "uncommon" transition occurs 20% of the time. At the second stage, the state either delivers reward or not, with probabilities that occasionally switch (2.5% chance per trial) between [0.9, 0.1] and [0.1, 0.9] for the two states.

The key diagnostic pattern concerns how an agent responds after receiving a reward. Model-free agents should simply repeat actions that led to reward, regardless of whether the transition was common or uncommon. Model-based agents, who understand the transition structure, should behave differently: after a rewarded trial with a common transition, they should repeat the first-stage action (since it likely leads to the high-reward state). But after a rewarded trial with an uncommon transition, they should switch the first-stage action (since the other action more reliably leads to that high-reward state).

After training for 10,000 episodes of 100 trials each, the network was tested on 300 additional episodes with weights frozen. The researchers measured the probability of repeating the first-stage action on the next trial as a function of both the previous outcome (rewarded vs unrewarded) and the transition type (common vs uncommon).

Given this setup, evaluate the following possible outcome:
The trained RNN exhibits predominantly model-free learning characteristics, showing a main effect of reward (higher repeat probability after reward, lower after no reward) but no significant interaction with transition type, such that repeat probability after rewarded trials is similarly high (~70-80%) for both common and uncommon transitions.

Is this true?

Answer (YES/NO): NO